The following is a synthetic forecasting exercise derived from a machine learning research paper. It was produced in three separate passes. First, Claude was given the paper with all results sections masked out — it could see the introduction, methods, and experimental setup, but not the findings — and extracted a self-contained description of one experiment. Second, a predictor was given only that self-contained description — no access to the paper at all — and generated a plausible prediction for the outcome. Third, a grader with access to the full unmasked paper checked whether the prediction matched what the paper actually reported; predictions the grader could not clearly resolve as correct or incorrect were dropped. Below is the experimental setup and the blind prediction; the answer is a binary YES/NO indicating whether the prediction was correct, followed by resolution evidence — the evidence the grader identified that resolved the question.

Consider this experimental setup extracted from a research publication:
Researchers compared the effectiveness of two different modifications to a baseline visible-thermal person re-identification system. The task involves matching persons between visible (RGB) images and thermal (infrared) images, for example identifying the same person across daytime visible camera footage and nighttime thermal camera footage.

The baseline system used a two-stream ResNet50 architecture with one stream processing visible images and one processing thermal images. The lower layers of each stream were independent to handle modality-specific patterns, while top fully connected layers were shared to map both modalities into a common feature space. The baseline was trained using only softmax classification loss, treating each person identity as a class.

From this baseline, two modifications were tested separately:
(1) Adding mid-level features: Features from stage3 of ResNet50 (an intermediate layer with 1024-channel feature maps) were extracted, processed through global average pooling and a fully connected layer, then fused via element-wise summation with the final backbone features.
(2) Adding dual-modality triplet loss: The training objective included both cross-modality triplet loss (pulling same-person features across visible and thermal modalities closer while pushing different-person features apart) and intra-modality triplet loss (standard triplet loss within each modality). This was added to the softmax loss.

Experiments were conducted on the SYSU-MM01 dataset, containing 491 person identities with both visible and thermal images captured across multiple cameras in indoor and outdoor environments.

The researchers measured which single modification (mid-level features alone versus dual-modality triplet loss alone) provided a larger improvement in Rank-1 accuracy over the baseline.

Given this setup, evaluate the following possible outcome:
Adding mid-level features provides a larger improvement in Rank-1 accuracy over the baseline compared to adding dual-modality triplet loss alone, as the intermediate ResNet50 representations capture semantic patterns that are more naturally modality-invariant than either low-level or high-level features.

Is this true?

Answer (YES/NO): NO